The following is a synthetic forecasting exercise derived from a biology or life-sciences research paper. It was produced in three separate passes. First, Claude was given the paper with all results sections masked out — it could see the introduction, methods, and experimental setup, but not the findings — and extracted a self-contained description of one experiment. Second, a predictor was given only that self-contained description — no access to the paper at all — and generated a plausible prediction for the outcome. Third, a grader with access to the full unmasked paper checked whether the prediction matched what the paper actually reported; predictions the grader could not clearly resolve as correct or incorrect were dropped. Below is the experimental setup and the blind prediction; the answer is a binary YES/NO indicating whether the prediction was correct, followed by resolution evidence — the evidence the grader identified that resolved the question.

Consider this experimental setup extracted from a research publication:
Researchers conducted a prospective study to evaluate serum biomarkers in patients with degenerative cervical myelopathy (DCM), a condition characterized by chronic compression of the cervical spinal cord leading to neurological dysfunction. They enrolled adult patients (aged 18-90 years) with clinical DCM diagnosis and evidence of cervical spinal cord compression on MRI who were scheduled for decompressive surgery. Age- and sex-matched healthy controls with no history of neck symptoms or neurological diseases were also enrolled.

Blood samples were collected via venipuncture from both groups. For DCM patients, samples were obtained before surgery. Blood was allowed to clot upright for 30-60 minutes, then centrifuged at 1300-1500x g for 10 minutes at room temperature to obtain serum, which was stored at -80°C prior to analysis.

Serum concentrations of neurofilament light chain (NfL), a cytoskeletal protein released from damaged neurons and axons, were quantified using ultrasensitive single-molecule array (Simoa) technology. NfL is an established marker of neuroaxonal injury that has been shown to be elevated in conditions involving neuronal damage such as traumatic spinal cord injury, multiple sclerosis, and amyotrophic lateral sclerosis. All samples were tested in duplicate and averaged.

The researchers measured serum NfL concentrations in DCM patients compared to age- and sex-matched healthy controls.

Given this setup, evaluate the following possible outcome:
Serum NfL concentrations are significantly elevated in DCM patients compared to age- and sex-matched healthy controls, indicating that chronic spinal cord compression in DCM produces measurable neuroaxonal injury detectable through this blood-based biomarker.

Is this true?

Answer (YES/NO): YES